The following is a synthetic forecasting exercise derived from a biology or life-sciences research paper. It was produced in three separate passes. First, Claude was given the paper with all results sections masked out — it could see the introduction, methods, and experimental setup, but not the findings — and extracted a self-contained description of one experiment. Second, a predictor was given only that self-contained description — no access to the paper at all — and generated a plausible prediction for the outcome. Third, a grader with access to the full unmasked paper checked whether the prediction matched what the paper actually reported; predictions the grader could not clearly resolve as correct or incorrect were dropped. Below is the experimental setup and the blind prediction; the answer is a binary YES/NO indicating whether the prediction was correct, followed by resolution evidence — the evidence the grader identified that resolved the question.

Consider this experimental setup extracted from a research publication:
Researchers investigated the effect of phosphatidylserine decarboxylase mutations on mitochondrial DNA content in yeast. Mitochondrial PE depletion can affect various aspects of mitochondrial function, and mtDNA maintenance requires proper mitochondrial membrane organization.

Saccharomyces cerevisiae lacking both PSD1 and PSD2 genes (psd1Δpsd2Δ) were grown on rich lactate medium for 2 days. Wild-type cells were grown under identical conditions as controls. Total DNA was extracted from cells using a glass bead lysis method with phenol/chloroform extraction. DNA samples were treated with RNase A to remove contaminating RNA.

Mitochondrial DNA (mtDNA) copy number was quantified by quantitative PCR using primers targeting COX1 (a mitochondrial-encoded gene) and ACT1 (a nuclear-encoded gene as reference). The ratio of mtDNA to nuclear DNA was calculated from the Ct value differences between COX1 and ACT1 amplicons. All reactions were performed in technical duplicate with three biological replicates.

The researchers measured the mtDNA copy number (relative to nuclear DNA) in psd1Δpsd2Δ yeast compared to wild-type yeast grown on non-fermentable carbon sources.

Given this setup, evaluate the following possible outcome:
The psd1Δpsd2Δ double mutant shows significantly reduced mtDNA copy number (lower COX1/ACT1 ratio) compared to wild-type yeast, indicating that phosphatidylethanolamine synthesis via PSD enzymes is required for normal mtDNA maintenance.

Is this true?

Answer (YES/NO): NO